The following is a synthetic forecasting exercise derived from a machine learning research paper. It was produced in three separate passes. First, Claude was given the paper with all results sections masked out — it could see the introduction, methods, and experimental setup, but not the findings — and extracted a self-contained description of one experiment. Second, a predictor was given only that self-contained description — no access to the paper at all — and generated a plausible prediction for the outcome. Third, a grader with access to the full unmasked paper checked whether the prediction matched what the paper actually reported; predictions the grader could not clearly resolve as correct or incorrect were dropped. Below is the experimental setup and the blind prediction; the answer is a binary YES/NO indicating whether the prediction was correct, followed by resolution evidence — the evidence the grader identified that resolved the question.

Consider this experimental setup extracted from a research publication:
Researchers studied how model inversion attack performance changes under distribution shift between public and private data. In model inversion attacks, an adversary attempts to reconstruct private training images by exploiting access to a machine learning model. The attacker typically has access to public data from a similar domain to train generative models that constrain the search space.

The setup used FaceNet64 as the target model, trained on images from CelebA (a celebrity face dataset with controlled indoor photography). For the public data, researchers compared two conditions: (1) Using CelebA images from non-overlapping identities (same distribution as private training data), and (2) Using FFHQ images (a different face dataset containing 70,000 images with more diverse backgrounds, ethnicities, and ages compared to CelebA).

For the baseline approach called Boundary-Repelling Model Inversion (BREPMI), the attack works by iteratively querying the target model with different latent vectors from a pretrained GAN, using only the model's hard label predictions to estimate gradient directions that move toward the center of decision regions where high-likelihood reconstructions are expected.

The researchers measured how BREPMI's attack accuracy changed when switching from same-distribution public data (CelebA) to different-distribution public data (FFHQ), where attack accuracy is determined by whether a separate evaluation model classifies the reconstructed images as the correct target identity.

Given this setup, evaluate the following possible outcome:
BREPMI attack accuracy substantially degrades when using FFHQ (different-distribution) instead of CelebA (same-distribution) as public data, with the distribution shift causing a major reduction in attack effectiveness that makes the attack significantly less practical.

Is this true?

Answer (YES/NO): YES